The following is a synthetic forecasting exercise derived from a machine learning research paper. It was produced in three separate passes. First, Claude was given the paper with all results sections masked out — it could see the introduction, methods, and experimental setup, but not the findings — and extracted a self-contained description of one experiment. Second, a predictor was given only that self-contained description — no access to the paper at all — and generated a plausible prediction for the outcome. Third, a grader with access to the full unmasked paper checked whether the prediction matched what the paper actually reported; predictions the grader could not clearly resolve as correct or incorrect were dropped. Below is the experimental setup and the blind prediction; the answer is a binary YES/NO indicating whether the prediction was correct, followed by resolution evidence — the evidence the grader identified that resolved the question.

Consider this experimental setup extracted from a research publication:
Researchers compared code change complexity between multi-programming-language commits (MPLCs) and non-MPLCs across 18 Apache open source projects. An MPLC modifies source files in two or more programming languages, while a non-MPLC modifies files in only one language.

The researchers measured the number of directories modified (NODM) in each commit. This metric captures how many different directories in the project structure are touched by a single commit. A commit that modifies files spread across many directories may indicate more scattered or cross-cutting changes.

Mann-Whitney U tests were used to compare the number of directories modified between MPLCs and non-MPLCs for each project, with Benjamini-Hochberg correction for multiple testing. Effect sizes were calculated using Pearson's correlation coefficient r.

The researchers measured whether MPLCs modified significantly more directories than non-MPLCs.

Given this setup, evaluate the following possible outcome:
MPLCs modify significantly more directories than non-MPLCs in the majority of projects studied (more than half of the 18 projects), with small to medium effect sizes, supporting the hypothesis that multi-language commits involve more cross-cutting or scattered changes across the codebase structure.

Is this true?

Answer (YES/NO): NO